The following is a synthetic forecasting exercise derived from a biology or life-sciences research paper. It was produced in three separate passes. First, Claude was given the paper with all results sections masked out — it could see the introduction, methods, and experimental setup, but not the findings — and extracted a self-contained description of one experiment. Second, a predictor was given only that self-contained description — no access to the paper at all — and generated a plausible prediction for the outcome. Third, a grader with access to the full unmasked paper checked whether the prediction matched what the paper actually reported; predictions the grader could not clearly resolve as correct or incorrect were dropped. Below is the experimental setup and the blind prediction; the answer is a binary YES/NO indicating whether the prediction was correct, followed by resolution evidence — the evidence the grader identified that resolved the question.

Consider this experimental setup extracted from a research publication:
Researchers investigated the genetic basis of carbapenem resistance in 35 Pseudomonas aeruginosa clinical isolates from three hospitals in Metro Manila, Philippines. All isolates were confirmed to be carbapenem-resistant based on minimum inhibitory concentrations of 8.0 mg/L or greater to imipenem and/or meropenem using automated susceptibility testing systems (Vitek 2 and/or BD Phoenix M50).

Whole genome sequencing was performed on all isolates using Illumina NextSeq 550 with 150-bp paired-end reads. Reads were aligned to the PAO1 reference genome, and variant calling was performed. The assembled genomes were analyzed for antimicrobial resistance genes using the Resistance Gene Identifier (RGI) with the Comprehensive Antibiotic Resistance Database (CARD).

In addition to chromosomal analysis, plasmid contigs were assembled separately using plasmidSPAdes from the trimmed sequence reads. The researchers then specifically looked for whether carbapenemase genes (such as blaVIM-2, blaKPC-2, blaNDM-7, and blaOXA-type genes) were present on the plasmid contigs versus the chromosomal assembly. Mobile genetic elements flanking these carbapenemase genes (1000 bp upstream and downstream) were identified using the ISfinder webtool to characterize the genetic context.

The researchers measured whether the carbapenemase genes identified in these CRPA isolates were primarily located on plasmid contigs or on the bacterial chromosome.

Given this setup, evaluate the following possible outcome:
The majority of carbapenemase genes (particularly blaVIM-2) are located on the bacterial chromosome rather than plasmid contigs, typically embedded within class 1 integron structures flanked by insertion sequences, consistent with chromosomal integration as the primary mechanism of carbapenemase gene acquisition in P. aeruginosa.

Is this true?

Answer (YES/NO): NO